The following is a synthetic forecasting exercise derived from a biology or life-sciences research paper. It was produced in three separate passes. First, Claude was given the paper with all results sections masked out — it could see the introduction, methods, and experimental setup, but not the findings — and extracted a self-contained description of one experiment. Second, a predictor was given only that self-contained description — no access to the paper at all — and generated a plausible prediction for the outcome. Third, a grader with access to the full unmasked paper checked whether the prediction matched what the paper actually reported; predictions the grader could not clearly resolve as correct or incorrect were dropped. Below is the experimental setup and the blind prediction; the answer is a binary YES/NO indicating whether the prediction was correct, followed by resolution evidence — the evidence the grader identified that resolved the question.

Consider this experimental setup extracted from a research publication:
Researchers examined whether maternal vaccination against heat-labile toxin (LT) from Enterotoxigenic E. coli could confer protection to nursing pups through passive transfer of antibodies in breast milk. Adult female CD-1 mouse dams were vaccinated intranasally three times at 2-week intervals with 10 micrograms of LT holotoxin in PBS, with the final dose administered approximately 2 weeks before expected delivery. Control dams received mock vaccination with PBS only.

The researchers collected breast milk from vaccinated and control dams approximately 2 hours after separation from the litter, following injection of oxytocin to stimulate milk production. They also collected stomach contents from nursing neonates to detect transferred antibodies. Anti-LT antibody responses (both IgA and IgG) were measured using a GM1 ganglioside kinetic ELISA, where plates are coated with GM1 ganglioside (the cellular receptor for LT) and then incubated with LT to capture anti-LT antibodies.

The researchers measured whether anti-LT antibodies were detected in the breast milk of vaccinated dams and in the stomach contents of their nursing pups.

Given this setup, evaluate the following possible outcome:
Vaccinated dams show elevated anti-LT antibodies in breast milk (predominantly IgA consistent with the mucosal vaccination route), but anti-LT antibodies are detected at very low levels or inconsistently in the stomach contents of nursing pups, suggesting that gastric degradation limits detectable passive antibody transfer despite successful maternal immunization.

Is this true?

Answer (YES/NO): NO